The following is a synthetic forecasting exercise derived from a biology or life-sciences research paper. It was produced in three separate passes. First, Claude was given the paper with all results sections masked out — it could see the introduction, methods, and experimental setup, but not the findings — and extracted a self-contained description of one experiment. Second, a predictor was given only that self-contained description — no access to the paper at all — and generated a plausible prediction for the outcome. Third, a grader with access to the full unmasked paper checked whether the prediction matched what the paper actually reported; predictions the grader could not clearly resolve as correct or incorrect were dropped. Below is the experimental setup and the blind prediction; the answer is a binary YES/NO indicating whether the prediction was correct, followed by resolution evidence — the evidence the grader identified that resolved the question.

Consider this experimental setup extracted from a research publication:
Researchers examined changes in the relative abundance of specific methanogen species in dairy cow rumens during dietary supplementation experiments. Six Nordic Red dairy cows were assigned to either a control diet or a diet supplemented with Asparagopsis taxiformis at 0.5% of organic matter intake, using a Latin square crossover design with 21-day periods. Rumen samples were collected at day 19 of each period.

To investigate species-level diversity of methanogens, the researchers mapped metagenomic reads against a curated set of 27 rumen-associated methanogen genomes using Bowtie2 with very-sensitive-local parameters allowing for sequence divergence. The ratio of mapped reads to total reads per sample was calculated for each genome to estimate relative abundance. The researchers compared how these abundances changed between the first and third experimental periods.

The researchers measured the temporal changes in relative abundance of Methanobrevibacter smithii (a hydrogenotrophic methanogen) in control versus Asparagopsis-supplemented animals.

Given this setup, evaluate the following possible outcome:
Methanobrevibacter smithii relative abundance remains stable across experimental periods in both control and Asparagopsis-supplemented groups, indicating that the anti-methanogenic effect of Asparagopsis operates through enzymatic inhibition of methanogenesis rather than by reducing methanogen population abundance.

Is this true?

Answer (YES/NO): NO